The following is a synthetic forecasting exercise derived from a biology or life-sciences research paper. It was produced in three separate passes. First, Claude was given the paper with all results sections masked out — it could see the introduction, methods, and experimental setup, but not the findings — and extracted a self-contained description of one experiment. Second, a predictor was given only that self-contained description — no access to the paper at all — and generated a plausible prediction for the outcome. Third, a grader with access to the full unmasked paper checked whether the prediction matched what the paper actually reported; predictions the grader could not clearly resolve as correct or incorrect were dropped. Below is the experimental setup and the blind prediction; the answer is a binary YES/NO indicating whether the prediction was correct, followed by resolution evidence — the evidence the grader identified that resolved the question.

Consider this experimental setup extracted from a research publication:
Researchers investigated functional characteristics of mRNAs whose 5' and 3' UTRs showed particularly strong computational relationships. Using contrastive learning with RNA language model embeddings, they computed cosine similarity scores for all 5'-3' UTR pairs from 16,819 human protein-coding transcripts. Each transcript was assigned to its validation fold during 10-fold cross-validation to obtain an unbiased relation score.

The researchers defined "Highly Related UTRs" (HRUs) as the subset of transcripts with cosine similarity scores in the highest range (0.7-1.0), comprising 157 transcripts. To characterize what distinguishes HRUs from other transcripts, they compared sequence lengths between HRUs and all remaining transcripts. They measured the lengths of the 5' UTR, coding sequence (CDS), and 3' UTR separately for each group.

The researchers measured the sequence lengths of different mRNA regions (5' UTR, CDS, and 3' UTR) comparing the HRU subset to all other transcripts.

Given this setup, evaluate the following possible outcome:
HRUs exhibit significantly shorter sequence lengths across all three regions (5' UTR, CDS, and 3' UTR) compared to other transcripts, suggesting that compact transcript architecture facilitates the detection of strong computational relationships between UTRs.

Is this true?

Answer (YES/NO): NO